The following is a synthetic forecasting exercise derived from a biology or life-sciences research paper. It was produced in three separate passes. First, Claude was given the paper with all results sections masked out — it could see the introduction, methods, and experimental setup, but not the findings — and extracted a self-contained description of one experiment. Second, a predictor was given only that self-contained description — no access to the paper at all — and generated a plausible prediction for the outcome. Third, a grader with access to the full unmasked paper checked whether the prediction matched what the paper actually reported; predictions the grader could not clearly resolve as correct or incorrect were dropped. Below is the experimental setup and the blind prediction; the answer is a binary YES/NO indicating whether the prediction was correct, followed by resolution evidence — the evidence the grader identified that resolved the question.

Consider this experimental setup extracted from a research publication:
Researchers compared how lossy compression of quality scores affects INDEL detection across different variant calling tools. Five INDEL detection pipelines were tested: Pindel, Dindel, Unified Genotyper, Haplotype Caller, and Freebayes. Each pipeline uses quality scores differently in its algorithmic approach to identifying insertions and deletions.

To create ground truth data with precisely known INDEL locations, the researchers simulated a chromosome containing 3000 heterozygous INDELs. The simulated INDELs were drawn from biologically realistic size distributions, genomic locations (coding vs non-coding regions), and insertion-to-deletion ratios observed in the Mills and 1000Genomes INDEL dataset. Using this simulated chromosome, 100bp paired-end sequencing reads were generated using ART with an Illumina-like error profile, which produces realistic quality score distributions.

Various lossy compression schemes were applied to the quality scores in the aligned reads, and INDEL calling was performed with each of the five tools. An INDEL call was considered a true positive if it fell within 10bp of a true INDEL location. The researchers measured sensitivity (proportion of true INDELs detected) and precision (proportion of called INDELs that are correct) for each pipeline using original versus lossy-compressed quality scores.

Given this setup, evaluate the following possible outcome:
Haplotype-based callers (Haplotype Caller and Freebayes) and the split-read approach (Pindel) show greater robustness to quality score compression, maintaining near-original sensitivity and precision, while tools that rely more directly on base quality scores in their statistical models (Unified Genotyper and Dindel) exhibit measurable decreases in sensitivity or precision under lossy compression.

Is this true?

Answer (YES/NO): NO